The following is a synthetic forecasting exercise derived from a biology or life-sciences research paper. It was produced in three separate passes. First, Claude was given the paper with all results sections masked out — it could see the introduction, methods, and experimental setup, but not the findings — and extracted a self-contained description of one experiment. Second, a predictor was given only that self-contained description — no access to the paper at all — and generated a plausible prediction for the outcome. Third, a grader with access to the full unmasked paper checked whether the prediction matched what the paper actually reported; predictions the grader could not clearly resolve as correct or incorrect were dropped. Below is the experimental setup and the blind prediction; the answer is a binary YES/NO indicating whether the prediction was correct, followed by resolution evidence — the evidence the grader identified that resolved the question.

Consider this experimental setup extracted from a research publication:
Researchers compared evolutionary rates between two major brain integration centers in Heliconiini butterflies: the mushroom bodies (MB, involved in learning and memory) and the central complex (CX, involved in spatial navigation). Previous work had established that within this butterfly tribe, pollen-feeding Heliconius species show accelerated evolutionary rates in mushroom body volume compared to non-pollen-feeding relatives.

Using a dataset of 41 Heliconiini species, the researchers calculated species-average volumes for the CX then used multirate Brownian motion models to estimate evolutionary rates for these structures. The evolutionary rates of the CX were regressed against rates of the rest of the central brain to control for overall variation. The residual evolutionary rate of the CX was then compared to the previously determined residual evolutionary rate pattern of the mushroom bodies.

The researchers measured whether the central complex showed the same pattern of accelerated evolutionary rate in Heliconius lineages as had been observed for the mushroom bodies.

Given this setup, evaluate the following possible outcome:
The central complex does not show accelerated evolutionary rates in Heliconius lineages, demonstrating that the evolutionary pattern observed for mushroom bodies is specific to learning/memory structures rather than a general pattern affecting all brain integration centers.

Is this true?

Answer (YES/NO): YES